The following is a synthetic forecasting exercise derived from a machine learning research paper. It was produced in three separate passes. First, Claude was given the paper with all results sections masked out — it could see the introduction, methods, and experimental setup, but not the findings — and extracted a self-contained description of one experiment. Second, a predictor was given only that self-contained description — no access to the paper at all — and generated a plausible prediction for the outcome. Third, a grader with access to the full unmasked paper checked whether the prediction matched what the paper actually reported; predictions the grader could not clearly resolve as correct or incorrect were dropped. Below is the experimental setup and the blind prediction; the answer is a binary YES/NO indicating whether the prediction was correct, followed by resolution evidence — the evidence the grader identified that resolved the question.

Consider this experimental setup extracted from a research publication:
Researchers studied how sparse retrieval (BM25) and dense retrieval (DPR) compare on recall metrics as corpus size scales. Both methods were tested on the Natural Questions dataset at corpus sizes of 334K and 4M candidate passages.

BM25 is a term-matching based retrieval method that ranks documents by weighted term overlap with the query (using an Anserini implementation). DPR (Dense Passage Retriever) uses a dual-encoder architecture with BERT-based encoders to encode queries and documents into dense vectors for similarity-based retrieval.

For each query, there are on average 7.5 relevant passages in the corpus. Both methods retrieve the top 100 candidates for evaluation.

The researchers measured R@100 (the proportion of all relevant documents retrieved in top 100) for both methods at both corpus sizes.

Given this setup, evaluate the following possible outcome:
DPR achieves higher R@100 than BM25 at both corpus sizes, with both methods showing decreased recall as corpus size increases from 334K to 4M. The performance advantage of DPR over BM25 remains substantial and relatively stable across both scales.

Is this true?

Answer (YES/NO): NO